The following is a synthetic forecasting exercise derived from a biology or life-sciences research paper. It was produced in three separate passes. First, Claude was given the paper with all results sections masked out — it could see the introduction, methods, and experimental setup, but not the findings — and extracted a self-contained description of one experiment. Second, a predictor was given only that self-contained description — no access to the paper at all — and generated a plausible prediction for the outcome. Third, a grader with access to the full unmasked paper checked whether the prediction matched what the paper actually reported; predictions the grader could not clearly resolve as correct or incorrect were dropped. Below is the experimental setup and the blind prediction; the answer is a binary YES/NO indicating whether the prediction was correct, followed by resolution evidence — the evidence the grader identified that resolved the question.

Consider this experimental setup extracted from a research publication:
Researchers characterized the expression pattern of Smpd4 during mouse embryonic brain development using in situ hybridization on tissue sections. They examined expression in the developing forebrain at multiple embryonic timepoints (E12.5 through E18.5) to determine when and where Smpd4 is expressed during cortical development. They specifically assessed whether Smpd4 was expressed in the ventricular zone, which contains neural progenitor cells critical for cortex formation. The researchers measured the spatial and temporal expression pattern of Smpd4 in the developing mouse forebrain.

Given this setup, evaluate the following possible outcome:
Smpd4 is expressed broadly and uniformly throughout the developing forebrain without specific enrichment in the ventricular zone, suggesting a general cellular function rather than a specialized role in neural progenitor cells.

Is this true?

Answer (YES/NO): NO